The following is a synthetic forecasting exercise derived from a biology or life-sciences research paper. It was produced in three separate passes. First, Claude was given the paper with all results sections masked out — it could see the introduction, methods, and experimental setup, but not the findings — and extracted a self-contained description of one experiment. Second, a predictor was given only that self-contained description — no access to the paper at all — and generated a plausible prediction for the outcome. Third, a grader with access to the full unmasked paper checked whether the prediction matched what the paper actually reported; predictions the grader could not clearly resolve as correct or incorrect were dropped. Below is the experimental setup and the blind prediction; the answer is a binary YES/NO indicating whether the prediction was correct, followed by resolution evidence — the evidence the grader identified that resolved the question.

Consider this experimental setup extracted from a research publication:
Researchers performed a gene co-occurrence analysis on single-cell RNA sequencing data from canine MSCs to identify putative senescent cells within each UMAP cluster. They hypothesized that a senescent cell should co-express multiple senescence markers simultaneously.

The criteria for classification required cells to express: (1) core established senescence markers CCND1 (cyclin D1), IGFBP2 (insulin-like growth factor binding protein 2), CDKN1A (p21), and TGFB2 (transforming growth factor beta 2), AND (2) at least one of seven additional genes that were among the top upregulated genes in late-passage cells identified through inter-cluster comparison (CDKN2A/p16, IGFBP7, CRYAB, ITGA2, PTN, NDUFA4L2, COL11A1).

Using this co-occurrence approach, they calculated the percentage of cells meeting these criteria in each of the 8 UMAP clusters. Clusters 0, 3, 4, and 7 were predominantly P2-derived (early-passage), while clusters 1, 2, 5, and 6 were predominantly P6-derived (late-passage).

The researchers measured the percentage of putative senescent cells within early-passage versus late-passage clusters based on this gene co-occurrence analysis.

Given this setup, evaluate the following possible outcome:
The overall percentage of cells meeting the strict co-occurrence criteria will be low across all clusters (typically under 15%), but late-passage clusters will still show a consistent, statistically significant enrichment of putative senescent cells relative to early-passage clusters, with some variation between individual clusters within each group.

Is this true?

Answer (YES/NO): NO